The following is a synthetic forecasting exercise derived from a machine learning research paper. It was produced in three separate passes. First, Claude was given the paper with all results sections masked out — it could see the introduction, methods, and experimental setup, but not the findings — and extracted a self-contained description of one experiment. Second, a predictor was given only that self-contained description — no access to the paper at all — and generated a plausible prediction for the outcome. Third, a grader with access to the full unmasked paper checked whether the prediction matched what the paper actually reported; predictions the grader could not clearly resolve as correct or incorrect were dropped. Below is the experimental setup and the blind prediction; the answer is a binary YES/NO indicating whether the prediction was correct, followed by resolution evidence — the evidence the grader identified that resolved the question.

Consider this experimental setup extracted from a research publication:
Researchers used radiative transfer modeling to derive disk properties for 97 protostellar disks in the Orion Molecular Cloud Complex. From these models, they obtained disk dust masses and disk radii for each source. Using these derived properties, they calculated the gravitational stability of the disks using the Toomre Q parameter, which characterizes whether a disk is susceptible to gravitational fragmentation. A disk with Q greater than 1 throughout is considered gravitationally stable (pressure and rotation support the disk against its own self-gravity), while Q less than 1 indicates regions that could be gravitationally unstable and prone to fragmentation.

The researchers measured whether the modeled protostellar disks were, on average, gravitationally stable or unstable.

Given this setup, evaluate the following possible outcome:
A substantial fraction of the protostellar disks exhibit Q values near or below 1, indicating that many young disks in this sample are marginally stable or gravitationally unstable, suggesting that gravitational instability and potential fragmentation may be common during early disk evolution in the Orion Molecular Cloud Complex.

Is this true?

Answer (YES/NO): NO